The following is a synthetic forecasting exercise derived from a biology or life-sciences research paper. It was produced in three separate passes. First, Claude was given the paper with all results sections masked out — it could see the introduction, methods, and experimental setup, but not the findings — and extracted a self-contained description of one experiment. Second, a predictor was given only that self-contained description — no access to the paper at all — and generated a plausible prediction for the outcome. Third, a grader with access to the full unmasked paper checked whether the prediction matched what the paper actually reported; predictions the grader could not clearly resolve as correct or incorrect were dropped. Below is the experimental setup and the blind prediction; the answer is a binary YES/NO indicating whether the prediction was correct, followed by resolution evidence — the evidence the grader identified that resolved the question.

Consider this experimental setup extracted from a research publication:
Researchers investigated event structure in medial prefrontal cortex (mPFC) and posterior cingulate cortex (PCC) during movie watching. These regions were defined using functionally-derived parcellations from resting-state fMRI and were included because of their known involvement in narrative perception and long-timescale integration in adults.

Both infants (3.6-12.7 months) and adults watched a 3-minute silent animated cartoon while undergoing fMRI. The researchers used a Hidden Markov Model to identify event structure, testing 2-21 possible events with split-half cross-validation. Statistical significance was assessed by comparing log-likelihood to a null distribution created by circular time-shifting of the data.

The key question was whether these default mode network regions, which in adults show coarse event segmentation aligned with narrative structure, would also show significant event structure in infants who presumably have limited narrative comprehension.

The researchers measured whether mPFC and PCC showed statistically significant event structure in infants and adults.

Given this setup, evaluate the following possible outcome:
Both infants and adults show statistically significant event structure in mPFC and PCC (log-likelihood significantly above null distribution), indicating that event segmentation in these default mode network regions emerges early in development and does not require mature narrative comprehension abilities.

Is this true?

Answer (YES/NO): NO